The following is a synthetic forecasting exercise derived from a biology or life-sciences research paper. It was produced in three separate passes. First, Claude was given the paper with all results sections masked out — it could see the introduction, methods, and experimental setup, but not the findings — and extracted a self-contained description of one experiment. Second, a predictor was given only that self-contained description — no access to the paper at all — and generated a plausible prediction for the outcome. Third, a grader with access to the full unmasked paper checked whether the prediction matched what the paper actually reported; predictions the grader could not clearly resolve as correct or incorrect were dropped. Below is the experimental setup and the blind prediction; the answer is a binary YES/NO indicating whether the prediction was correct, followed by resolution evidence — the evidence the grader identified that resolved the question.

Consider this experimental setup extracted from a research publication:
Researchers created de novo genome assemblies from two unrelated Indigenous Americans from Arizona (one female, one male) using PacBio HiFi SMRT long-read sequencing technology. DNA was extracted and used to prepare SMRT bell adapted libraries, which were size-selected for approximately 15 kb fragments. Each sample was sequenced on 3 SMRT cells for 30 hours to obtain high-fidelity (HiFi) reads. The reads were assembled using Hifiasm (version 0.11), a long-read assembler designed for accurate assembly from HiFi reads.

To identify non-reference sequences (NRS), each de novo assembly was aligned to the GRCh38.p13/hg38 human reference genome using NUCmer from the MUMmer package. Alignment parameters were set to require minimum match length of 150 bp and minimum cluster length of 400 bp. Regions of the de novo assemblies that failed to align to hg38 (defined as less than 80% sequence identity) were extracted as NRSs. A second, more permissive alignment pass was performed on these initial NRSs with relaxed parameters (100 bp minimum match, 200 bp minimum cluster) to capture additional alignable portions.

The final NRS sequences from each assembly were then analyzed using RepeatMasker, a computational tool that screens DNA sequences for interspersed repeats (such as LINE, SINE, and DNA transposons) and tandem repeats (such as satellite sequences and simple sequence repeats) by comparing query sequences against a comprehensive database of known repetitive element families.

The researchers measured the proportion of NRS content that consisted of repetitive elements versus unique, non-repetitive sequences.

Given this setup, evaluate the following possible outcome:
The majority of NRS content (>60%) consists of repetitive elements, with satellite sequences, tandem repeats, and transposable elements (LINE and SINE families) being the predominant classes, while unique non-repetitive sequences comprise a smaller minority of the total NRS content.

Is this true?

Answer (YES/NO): YES